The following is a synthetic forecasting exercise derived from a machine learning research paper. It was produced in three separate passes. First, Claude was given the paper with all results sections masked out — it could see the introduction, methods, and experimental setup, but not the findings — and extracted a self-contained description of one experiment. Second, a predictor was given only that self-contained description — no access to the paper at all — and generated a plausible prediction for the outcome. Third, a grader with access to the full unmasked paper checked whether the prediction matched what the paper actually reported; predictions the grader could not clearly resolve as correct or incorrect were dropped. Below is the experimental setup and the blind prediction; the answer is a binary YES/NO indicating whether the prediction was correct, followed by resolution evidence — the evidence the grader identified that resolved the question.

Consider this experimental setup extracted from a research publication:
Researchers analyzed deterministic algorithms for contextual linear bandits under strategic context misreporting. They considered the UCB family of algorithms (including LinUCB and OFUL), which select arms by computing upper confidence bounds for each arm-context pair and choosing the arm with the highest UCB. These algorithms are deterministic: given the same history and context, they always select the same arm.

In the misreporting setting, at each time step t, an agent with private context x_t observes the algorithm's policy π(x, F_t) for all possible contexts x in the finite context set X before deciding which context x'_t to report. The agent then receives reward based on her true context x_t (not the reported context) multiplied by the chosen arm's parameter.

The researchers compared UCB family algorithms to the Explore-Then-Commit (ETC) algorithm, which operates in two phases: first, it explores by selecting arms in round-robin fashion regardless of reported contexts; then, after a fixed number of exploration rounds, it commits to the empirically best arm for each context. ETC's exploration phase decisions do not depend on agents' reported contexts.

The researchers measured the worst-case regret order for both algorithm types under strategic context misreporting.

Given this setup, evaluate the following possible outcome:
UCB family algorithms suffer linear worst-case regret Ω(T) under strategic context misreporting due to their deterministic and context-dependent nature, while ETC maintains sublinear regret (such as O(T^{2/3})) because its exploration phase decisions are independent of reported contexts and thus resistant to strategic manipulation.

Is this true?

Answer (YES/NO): YES